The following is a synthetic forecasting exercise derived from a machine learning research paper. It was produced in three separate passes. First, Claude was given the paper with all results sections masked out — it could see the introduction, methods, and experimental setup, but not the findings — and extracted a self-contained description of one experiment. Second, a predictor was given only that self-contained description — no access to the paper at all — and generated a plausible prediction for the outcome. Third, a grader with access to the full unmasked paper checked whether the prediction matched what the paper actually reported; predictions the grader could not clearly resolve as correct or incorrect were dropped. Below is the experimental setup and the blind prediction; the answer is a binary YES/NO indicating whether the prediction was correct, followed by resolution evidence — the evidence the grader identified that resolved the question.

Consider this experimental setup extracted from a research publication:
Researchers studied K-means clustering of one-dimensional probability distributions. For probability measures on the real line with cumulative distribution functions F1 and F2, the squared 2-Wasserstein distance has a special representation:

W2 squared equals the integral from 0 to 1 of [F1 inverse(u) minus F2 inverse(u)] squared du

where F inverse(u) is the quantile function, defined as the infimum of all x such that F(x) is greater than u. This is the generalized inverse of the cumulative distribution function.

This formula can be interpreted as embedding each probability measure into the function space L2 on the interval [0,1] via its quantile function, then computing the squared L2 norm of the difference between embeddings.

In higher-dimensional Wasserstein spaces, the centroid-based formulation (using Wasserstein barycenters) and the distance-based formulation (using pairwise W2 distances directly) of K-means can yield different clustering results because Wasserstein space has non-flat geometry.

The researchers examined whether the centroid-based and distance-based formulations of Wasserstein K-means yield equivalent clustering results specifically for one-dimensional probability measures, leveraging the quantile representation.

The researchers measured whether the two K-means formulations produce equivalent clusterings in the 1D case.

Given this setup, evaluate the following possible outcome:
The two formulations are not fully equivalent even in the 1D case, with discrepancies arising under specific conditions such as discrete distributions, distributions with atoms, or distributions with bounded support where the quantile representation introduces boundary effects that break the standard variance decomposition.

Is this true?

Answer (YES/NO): NO